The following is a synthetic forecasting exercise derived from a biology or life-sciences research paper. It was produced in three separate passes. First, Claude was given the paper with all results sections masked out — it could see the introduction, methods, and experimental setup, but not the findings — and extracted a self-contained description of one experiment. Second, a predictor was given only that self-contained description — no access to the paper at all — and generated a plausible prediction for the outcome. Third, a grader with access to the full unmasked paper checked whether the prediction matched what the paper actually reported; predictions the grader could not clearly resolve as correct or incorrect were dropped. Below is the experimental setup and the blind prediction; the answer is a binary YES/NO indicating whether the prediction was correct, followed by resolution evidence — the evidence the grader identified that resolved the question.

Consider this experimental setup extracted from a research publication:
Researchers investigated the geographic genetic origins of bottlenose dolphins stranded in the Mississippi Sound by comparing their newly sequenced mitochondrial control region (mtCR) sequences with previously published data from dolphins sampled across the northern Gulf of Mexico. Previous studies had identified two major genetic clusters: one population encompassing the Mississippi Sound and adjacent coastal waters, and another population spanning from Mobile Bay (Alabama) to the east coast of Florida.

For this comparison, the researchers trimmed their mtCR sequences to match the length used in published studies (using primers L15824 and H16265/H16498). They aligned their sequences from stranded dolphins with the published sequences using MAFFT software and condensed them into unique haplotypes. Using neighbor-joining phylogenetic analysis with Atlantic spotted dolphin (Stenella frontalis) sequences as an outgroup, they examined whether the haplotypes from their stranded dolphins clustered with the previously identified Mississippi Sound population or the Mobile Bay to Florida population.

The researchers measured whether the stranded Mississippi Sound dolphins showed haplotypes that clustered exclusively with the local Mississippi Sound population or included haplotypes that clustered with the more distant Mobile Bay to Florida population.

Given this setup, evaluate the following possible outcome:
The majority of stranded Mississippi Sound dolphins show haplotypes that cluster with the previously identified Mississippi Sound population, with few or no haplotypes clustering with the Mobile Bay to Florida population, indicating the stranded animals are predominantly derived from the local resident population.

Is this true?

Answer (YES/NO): YES